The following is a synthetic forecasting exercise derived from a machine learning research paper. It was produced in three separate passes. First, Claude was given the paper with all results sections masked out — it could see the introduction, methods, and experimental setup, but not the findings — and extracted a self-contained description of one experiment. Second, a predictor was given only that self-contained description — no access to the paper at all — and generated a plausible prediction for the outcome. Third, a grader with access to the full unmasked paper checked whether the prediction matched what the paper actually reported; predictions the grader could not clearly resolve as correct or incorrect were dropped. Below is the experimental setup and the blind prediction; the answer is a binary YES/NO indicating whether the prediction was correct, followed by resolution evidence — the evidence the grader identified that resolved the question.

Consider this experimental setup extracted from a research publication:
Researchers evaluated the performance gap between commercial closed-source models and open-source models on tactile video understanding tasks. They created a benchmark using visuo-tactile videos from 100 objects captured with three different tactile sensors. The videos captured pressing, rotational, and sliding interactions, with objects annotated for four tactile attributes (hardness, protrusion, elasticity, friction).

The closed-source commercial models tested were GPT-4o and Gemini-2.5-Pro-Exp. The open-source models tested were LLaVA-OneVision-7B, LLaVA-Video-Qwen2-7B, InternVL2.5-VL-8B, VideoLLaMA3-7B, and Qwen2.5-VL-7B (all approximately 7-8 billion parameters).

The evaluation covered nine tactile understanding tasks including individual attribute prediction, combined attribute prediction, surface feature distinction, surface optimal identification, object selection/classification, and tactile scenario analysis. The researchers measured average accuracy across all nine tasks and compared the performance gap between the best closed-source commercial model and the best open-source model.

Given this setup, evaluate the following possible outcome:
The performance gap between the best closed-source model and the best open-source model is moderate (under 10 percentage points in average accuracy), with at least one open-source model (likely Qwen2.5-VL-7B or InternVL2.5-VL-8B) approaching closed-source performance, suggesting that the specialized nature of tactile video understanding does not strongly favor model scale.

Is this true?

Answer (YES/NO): NO